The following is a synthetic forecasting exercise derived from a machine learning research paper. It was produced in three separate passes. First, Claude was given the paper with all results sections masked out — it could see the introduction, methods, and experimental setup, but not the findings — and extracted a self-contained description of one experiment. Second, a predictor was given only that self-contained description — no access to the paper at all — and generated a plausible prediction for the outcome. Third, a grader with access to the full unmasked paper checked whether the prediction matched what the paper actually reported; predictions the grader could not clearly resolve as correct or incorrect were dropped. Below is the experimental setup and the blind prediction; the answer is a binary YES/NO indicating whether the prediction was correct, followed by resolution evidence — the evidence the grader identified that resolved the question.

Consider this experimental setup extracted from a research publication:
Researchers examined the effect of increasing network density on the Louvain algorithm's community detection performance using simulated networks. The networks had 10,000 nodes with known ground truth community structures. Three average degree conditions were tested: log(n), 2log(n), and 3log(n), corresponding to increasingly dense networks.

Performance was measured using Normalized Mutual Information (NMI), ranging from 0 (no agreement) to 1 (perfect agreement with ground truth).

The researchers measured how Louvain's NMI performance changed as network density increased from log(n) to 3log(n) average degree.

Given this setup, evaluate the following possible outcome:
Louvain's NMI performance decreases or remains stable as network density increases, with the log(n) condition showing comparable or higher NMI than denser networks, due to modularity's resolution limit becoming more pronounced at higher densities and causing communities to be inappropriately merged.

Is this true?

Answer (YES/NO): NO